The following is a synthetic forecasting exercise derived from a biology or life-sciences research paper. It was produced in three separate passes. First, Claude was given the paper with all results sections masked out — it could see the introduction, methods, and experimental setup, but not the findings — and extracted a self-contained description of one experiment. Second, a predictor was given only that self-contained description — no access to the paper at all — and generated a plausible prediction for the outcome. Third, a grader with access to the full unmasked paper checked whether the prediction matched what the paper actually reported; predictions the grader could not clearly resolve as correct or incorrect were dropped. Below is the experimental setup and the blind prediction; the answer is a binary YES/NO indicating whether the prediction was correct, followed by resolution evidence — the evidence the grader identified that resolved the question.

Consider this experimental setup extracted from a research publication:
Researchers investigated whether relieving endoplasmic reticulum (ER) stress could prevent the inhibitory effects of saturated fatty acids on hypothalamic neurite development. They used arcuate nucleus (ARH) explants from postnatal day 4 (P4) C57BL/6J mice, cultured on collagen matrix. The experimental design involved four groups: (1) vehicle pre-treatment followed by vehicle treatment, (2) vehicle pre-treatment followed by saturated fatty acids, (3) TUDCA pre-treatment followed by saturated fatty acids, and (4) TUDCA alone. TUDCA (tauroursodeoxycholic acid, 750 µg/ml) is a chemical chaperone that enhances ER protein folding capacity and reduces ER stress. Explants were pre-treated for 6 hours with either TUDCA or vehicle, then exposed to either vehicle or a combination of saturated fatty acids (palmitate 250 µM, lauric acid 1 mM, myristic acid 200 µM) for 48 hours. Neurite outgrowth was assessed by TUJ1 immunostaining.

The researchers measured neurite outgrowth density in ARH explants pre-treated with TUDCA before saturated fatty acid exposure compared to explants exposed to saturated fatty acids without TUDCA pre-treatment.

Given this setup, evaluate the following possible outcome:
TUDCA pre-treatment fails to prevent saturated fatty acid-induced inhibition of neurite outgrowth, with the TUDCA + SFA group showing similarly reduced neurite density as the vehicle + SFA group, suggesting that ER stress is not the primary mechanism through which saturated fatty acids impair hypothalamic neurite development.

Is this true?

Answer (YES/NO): NO